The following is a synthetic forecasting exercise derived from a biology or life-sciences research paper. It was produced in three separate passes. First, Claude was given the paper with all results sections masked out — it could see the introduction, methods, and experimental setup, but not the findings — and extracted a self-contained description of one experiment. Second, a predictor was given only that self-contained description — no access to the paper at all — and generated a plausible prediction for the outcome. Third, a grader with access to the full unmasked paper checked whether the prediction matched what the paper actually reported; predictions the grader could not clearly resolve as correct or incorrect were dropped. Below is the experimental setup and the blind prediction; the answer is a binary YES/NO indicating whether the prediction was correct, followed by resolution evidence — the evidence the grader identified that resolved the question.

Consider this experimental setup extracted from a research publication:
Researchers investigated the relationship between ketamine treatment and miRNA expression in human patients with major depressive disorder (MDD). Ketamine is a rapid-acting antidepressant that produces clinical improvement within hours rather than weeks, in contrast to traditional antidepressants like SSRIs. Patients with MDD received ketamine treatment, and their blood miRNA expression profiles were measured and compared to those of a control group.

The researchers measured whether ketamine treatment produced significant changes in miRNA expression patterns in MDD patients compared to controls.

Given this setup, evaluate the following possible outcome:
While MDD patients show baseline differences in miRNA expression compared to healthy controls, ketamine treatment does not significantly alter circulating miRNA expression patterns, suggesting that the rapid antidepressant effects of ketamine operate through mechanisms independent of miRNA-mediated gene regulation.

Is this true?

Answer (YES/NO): NO